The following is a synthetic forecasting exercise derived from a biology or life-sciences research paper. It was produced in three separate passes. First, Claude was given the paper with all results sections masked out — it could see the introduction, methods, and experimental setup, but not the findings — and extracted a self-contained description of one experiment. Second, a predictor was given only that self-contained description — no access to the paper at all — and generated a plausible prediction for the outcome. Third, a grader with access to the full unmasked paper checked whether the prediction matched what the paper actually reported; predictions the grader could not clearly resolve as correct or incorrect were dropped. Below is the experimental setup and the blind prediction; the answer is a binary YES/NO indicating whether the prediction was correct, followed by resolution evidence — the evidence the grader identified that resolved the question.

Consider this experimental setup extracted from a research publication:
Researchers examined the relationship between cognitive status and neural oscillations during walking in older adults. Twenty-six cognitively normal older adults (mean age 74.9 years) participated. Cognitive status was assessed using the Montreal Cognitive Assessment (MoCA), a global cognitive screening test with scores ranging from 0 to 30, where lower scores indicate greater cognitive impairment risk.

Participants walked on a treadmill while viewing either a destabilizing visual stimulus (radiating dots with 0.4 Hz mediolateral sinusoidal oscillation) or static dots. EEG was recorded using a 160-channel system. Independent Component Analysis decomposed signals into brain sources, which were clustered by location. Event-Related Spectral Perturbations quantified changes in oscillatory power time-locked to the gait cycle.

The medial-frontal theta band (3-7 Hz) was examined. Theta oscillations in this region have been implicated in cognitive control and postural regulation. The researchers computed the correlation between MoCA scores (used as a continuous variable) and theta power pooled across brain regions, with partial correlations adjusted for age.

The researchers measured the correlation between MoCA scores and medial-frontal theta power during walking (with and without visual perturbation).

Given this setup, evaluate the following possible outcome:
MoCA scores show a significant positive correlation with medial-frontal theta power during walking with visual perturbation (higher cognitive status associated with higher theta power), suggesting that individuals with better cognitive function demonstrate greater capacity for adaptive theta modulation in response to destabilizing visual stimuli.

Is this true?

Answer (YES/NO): NO